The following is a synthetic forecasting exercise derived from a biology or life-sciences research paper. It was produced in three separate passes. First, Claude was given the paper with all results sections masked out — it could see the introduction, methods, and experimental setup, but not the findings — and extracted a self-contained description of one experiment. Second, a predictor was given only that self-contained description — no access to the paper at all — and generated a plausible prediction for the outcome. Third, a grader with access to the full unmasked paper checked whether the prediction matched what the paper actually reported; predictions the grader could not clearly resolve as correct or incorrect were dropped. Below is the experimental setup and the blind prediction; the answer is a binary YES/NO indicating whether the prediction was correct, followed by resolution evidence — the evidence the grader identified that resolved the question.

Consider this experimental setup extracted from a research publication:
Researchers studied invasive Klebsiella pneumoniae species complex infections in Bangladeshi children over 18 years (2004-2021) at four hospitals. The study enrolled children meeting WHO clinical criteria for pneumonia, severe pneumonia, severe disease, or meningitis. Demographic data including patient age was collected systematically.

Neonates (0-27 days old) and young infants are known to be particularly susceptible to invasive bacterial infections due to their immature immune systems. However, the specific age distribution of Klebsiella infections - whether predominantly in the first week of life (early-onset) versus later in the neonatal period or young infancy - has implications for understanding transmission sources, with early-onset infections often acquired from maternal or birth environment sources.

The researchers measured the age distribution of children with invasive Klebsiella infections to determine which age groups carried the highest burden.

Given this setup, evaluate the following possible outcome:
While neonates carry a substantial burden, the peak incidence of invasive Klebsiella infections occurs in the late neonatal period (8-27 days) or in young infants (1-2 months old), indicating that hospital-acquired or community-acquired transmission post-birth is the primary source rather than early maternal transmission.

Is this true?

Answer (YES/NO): NO